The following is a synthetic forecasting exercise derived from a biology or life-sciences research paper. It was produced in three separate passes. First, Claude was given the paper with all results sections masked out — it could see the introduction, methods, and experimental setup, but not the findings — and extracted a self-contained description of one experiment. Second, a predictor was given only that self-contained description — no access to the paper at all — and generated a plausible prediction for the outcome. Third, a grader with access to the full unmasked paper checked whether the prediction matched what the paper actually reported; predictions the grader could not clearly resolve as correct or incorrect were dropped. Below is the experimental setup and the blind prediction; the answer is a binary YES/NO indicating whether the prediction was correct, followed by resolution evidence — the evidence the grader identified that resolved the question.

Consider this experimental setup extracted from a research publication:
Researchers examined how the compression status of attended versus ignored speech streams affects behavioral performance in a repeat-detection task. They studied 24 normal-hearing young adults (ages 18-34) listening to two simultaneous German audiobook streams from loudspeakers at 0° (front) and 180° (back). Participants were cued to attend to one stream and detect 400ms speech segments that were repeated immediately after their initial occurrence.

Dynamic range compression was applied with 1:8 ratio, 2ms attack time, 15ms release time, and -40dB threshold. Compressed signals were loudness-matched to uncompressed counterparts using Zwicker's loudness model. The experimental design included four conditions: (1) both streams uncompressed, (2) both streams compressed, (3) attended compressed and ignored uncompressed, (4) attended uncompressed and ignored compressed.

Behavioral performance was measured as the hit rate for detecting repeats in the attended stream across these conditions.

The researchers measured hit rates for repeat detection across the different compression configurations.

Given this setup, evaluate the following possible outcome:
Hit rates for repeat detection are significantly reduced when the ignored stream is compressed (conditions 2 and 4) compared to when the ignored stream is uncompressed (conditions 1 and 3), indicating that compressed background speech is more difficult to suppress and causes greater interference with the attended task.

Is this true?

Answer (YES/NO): NO